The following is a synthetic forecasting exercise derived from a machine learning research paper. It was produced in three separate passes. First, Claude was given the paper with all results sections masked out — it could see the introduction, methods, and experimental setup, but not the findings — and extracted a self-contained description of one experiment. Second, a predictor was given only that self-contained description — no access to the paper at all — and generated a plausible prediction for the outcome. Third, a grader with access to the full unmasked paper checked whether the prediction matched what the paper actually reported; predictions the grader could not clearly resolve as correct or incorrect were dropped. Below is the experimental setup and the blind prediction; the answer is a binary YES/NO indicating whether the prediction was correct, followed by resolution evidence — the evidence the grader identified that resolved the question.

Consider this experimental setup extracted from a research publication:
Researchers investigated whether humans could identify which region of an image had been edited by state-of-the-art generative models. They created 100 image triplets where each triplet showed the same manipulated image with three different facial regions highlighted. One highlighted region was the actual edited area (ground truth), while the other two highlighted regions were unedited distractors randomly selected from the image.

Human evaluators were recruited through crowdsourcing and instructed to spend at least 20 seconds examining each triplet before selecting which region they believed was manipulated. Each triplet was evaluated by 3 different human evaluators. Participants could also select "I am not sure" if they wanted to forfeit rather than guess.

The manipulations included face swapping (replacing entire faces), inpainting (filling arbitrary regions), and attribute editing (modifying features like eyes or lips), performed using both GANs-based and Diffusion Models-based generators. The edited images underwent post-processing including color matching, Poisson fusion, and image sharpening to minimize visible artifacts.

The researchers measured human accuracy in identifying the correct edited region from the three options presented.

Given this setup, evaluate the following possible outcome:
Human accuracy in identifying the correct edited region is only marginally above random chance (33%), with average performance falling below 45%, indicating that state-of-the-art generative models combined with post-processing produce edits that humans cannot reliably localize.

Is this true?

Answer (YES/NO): NO